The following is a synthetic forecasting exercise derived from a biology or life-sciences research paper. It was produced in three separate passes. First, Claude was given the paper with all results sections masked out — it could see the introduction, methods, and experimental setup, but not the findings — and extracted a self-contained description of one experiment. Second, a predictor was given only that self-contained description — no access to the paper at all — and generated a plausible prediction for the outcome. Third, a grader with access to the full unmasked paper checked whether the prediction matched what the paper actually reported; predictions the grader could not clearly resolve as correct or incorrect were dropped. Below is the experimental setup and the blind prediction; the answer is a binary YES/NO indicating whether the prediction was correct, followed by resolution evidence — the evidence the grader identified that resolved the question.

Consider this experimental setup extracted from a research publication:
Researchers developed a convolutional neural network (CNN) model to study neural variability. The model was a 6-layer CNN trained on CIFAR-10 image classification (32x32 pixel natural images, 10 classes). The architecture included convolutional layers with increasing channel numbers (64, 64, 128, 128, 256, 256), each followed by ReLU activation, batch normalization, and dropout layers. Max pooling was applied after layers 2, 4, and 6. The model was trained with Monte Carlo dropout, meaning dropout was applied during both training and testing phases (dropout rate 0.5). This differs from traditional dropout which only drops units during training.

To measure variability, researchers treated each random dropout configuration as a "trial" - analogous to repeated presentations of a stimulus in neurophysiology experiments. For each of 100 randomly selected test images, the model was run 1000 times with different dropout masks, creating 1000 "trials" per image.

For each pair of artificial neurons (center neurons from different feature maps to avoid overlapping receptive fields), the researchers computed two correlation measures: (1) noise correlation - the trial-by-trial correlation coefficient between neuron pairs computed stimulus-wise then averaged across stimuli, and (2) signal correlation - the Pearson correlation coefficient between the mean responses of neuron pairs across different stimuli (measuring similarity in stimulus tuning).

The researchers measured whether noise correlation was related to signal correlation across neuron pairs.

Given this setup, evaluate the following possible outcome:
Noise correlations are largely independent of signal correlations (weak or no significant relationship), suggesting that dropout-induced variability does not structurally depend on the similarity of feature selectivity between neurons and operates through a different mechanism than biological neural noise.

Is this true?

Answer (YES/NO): NO